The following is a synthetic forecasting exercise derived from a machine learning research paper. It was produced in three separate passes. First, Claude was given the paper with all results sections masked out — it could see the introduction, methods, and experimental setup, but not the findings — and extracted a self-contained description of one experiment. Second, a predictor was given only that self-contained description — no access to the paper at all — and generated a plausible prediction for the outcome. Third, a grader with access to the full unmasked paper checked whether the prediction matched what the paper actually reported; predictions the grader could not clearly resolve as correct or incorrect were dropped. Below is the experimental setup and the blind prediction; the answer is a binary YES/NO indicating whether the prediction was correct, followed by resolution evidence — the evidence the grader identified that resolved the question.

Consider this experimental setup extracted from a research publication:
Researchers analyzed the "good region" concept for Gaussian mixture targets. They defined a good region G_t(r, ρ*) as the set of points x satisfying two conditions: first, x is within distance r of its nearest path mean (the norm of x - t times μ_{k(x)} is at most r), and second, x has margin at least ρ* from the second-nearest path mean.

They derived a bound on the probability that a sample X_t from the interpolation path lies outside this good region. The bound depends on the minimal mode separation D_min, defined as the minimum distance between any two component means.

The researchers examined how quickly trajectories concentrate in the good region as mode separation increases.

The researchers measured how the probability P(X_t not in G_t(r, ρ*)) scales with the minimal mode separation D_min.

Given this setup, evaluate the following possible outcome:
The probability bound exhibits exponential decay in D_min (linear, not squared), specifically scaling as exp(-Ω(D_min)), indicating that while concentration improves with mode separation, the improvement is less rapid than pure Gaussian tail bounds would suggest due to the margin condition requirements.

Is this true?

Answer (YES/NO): NO